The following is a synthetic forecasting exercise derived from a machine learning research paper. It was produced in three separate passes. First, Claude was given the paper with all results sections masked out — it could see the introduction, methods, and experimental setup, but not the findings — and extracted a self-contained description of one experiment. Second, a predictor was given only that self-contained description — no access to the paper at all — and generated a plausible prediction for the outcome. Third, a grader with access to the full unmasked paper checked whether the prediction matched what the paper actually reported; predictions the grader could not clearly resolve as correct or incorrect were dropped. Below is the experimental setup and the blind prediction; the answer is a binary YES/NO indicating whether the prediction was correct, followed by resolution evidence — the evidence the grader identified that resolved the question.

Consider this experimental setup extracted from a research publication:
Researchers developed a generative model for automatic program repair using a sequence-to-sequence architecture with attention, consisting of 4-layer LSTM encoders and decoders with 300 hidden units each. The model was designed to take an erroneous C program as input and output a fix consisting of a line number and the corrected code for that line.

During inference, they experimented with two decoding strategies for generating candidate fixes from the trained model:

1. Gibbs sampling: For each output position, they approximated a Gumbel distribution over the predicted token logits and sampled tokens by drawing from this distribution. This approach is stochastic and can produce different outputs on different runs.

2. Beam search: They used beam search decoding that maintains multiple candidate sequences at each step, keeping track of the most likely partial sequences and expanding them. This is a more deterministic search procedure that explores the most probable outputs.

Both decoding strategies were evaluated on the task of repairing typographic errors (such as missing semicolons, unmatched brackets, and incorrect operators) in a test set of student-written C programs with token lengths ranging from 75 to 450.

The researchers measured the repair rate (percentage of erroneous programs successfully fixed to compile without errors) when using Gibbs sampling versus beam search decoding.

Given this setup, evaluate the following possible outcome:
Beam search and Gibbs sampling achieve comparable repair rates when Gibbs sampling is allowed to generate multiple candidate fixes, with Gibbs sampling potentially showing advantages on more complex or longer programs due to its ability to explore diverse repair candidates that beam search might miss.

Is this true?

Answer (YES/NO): YES